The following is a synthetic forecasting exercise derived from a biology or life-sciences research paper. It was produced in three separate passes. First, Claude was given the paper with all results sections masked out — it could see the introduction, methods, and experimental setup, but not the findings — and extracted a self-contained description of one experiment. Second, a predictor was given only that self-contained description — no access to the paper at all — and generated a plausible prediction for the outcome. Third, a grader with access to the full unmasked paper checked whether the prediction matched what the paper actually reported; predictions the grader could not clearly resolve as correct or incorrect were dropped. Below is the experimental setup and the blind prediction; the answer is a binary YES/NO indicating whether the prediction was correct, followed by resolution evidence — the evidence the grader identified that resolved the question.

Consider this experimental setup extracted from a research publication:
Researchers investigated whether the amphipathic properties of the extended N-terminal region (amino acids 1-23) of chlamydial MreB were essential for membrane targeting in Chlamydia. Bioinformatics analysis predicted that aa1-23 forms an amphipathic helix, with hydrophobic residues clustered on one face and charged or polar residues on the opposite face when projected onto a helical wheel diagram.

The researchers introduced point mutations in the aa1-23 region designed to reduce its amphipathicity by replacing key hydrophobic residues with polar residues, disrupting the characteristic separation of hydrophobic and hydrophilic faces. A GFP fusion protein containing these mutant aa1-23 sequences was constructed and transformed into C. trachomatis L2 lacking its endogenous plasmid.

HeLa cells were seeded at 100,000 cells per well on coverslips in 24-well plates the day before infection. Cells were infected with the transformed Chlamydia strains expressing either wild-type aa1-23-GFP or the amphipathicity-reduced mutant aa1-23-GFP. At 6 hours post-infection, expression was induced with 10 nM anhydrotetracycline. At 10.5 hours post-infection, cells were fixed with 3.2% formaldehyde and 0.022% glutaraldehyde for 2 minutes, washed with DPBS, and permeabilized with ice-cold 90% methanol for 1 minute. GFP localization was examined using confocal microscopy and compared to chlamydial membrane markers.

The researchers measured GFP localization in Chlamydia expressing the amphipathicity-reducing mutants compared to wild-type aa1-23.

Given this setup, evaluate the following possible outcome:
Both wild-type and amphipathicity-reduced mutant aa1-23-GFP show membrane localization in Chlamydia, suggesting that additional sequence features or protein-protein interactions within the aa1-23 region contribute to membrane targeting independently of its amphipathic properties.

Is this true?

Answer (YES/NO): NO